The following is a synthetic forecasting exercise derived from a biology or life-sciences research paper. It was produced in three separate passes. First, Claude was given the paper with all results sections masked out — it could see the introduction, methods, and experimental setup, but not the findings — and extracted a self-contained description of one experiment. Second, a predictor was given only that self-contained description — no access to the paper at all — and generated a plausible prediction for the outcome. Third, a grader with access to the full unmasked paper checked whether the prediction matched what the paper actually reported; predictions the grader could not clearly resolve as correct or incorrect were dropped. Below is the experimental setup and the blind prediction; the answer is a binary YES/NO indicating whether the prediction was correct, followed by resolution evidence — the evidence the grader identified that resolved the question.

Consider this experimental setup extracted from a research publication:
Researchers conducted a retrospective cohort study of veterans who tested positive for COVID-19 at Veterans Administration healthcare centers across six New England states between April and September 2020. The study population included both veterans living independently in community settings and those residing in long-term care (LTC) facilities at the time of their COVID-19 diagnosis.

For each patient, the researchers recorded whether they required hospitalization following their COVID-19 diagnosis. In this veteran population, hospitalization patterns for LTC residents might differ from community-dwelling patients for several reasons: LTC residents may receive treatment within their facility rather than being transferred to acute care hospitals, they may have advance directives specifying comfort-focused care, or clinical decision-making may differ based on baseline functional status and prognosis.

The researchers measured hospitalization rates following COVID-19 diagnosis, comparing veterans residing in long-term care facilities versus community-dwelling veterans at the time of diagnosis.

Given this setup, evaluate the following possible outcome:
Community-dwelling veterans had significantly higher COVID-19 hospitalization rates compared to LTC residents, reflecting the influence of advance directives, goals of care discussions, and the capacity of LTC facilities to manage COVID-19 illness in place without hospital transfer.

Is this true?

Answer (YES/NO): NO